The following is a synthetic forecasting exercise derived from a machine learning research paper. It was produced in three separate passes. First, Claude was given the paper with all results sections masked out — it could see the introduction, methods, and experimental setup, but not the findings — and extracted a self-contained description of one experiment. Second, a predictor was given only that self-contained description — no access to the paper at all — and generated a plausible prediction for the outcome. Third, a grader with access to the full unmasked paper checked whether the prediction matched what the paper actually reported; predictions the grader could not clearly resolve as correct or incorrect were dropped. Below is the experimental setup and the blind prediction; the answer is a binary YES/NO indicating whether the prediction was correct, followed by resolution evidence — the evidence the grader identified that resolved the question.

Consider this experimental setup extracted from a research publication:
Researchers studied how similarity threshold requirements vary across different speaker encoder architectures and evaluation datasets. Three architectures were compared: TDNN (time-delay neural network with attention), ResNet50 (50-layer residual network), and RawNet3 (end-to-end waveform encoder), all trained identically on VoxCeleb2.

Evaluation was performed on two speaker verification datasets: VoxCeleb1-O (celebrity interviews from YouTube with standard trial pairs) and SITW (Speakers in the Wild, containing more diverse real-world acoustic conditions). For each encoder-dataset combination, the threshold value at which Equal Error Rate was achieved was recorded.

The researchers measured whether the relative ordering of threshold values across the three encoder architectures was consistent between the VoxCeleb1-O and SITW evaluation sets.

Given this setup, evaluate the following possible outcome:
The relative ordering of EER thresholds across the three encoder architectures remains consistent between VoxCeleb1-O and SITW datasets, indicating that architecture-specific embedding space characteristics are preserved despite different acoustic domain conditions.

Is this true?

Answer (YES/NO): YES